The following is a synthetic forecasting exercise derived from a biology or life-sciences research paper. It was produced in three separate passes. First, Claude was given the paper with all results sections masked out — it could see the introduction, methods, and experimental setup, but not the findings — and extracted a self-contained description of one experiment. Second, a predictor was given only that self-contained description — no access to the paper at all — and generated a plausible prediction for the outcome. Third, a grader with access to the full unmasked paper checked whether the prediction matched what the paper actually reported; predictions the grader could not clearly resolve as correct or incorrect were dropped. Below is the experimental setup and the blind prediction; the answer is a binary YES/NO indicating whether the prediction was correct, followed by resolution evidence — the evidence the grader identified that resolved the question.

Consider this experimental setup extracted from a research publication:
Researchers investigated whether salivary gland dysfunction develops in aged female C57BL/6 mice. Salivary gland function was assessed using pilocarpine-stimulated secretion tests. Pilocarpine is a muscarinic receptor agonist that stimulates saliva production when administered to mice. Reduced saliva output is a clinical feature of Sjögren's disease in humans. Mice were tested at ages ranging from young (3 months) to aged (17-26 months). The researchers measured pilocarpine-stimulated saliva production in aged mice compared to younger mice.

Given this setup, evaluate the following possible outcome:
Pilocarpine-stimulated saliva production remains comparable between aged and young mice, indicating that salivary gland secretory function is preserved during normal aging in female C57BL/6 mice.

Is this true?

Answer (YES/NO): NO